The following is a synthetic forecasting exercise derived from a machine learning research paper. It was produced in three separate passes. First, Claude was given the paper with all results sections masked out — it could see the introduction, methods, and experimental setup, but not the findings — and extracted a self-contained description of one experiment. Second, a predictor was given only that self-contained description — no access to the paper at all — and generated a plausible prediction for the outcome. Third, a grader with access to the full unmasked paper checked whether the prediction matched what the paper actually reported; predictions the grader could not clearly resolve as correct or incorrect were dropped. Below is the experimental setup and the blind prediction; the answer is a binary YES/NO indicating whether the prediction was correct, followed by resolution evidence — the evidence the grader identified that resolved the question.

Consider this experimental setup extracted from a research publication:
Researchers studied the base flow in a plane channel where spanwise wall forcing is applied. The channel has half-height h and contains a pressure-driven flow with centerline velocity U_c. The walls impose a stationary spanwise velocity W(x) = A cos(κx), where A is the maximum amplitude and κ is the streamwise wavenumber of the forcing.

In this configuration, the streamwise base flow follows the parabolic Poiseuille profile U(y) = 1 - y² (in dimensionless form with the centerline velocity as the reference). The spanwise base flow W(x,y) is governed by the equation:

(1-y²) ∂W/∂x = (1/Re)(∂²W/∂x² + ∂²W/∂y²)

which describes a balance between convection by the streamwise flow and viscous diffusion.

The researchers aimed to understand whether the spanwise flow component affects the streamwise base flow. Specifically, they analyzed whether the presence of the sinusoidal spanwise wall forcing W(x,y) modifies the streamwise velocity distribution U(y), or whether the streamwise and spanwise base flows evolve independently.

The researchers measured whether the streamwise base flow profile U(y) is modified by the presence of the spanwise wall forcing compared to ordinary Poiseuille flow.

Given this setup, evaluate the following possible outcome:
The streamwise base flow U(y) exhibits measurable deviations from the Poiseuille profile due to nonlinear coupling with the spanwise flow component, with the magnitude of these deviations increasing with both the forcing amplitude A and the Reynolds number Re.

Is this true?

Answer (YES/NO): NO